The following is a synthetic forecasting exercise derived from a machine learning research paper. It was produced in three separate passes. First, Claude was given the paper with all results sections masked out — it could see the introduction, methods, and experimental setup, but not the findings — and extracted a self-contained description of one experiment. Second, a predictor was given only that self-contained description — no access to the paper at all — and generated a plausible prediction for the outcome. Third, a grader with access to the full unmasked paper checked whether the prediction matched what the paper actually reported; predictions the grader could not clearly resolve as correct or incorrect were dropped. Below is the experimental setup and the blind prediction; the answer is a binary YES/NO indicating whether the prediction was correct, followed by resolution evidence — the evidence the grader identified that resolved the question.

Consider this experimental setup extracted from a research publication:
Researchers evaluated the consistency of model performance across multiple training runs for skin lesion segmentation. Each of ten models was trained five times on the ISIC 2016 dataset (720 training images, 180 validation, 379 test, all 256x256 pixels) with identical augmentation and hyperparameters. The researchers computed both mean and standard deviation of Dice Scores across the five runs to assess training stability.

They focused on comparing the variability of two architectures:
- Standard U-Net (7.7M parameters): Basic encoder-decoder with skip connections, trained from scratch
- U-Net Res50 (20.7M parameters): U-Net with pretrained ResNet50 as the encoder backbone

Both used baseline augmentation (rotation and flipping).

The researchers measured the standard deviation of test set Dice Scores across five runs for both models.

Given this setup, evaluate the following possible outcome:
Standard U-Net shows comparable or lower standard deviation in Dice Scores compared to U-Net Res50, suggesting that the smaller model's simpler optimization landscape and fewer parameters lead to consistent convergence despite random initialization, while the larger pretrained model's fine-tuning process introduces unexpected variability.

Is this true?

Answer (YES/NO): NO